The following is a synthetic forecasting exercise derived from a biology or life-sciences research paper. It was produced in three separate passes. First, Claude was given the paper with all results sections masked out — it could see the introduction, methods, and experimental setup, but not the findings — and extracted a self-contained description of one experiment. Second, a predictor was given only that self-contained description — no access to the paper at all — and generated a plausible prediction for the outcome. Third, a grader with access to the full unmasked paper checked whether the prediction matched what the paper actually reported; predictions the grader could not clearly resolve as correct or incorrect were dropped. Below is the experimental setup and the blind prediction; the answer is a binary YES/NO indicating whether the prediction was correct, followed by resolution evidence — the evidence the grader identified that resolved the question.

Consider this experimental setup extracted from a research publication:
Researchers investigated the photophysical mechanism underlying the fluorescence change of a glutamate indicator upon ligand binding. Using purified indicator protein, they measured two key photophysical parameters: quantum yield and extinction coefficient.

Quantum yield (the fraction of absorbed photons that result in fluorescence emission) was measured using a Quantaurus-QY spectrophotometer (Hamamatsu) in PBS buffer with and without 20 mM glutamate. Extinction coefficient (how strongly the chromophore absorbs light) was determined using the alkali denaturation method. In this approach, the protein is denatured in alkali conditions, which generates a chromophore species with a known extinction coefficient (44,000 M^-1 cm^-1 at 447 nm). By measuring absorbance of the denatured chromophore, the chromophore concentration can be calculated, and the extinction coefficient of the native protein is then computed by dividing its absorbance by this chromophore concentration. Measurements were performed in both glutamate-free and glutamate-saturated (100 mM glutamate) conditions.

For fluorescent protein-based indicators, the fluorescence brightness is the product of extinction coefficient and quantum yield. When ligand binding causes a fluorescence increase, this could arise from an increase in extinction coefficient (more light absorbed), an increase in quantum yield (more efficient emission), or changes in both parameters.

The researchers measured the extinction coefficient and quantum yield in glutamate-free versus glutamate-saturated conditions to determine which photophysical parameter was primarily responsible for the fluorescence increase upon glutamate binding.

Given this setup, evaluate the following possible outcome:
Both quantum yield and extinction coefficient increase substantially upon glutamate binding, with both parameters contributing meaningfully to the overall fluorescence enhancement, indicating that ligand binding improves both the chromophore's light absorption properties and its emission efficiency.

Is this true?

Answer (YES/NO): NO